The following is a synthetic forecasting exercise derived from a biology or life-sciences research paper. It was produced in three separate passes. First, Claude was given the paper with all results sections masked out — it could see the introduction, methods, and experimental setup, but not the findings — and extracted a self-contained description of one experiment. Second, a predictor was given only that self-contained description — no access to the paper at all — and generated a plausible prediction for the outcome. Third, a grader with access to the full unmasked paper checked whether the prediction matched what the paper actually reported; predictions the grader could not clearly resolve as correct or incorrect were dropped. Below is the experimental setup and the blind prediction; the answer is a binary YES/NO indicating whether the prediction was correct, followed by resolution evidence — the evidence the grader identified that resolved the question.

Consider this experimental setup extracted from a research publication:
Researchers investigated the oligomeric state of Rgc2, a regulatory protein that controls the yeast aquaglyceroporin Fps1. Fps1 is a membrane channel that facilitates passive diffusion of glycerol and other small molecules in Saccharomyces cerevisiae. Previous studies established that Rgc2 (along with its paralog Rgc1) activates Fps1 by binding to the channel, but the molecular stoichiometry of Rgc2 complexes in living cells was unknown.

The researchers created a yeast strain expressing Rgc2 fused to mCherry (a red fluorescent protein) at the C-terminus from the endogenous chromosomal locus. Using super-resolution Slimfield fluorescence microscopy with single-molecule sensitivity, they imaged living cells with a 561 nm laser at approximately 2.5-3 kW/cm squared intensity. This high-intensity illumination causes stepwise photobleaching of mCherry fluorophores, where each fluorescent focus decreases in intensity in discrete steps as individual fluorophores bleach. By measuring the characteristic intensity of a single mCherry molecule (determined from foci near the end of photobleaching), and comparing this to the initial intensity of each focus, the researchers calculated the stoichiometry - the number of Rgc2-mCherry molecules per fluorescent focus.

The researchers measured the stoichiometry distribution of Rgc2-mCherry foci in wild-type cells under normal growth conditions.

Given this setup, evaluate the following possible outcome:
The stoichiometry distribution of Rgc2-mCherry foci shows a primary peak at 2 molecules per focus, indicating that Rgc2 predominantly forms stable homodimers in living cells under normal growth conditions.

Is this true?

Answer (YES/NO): YES